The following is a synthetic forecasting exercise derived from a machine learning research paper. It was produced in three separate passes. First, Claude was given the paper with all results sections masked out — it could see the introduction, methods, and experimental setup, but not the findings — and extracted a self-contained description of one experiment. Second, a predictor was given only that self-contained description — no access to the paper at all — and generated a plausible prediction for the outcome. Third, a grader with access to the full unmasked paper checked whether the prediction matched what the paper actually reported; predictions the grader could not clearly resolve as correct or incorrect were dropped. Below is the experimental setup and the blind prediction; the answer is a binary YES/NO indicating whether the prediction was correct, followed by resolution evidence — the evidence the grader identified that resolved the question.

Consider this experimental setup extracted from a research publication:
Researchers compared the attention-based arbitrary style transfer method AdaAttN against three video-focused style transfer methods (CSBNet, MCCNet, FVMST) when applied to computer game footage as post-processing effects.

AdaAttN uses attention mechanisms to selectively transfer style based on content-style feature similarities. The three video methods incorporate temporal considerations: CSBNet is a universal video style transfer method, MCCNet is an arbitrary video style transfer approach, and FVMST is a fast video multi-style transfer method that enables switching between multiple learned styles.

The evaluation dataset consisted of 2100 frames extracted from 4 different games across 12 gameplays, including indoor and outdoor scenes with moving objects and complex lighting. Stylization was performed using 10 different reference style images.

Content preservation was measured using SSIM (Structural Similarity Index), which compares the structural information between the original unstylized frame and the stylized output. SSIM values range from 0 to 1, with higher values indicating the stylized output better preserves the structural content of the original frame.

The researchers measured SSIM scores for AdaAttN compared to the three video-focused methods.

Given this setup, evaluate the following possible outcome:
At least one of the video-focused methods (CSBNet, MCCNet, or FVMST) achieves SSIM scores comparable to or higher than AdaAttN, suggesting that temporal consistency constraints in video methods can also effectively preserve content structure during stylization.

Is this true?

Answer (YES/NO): NO